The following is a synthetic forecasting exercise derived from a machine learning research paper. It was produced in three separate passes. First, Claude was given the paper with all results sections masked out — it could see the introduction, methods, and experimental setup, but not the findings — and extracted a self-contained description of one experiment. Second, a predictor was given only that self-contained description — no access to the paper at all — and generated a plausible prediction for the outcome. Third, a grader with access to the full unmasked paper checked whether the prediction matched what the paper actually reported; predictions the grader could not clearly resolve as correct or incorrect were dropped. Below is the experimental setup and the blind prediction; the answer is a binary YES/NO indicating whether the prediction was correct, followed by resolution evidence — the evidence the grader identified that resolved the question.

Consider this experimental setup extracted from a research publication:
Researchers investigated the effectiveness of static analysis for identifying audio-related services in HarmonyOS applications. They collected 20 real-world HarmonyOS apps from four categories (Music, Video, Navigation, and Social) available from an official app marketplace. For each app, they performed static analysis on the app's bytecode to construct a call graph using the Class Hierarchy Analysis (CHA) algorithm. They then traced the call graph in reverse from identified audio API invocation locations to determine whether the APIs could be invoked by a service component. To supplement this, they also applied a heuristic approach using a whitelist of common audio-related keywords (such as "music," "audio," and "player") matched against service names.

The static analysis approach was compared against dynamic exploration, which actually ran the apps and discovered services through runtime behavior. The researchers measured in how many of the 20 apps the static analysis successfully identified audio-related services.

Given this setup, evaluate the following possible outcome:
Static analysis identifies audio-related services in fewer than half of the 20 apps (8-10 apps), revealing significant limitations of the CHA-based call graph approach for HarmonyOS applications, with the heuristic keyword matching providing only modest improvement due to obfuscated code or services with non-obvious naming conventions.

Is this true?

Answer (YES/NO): NO